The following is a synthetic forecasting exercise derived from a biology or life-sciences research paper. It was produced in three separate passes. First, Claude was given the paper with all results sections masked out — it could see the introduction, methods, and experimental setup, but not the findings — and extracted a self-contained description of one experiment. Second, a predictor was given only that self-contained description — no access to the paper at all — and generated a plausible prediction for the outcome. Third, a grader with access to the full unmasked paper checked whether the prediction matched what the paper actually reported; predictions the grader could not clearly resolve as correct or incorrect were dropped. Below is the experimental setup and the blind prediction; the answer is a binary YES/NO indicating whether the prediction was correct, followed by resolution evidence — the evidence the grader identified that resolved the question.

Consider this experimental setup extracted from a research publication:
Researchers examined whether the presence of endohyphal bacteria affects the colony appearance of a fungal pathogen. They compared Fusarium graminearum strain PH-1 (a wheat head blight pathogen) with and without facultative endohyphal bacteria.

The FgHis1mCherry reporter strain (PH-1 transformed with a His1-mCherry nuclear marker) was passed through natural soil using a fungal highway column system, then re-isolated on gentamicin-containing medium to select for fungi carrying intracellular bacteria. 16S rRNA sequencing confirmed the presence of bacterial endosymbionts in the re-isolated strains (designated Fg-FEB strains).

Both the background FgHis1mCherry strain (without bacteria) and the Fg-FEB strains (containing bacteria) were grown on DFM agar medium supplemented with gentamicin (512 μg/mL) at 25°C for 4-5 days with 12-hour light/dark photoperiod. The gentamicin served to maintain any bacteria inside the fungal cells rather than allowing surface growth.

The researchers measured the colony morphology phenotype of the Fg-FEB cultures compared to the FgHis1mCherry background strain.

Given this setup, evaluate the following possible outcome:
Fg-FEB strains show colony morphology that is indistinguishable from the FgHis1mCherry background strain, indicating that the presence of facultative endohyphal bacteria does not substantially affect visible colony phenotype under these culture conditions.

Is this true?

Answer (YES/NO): YES